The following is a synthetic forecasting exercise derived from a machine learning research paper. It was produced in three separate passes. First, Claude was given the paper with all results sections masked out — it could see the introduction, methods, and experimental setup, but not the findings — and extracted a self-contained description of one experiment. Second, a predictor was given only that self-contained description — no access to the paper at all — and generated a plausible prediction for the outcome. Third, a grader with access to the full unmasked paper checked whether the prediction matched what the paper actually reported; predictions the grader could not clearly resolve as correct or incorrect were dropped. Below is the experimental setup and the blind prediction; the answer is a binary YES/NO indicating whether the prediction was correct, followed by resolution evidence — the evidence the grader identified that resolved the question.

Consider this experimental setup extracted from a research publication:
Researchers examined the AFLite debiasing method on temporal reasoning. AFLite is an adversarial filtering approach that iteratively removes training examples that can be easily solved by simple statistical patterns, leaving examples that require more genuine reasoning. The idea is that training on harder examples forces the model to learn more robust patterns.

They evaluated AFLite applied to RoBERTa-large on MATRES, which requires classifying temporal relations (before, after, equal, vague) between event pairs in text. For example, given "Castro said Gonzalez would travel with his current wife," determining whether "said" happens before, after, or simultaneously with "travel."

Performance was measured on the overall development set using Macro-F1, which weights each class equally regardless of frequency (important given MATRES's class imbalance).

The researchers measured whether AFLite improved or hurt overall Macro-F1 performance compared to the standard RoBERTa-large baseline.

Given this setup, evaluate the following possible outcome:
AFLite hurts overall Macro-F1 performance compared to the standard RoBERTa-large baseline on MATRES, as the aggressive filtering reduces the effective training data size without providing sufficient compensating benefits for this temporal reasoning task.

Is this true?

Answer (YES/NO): YES